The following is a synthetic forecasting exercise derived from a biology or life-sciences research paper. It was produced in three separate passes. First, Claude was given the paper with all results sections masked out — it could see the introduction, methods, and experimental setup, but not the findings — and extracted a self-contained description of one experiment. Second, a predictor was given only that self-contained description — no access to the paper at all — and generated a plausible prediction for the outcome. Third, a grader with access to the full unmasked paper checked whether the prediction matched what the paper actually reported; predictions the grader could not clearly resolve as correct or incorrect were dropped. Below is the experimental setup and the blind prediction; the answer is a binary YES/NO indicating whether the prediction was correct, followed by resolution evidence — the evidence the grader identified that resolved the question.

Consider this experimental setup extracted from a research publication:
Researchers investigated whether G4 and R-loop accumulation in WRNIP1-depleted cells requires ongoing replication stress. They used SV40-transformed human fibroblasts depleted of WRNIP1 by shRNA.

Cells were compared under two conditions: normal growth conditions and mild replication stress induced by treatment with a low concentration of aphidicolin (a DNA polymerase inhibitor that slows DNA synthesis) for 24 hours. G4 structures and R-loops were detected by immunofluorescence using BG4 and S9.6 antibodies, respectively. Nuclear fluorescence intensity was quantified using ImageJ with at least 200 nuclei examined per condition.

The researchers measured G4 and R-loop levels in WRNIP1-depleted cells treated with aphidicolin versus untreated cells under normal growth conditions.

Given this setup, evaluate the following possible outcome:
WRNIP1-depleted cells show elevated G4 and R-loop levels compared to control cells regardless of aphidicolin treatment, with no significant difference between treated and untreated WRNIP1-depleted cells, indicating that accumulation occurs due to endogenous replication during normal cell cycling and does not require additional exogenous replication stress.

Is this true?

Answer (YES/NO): NO